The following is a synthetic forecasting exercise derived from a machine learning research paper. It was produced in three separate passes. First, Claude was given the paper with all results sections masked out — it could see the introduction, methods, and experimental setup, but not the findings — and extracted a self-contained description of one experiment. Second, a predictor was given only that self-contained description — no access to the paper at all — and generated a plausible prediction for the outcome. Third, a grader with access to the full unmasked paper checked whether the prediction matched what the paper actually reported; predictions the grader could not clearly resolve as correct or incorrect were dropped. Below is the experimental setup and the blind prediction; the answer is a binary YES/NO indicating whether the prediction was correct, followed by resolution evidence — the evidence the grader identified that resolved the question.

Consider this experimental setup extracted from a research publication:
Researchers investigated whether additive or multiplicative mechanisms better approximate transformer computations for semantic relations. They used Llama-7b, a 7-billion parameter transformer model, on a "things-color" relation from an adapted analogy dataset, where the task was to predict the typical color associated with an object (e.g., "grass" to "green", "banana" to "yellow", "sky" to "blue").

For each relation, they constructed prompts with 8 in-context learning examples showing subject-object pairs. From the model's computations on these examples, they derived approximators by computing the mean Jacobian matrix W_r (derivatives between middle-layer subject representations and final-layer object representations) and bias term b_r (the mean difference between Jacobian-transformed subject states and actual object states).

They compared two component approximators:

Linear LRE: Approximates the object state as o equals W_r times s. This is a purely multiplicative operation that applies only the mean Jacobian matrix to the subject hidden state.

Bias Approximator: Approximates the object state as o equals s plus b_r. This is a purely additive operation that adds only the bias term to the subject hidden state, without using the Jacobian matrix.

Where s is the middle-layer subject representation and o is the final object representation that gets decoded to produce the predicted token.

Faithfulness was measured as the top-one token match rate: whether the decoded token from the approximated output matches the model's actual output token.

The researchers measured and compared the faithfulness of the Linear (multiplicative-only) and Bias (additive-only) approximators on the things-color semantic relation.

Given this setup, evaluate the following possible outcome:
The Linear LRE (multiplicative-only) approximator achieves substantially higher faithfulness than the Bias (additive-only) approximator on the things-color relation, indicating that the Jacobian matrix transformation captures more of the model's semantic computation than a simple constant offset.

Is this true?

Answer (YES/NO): NO